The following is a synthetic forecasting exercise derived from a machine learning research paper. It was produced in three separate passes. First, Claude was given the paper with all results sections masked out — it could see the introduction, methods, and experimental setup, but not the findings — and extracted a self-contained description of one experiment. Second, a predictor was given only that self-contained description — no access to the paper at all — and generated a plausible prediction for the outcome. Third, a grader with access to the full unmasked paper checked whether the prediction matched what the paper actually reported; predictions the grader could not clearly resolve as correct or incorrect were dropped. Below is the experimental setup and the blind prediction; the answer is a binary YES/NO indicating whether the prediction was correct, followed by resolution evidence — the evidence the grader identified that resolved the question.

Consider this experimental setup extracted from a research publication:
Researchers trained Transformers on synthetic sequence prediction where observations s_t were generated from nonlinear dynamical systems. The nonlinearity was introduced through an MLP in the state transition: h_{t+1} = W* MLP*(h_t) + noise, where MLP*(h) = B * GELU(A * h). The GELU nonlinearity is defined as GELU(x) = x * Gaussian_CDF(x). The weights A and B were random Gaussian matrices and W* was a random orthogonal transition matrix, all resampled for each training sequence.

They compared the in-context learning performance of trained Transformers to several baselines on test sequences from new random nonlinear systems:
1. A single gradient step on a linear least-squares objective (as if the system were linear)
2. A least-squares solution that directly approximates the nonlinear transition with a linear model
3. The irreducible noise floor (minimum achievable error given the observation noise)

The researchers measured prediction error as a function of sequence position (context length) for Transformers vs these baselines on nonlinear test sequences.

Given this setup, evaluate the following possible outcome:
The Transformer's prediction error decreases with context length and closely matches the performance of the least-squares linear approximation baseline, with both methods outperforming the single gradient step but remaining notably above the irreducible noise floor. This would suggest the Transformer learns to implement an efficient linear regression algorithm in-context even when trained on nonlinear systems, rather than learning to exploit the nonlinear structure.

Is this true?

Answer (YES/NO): NO